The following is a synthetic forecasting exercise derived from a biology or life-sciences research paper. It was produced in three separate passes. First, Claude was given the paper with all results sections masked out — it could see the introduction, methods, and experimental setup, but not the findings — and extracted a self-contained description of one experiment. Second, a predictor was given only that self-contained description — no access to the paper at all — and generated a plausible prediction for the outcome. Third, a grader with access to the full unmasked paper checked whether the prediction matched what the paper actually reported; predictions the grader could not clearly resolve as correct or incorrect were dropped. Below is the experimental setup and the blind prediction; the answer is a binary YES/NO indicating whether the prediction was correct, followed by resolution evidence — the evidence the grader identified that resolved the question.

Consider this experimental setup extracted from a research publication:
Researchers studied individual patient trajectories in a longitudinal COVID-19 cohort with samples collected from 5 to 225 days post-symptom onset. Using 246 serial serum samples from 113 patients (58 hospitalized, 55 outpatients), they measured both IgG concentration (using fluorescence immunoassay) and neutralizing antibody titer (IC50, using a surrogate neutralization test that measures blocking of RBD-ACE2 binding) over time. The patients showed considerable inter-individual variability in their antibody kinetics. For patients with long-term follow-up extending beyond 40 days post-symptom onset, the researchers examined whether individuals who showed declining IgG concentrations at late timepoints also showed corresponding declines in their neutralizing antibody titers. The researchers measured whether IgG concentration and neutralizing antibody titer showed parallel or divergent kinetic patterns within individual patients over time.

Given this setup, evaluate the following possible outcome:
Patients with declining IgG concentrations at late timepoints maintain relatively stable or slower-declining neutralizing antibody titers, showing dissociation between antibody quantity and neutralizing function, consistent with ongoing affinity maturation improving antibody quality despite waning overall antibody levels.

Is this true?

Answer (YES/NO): NO